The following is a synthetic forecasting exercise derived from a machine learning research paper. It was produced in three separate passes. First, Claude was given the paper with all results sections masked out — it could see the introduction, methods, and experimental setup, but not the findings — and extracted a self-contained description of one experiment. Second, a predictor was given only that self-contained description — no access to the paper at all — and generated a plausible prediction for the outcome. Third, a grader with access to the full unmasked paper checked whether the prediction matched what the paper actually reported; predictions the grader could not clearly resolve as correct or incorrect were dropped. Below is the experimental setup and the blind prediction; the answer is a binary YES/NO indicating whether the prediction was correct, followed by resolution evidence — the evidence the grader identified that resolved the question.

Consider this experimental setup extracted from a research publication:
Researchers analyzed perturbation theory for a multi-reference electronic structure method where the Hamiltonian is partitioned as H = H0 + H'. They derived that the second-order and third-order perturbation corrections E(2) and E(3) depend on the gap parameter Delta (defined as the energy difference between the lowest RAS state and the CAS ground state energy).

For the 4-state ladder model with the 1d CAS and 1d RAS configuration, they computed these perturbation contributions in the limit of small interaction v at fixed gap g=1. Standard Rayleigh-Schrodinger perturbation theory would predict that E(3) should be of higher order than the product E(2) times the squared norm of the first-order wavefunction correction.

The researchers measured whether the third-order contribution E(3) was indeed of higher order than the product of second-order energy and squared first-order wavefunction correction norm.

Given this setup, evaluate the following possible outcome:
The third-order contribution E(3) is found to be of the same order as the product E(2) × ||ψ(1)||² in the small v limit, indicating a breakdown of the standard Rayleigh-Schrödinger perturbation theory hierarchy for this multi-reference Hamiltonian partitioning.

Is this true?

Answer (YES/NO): YES